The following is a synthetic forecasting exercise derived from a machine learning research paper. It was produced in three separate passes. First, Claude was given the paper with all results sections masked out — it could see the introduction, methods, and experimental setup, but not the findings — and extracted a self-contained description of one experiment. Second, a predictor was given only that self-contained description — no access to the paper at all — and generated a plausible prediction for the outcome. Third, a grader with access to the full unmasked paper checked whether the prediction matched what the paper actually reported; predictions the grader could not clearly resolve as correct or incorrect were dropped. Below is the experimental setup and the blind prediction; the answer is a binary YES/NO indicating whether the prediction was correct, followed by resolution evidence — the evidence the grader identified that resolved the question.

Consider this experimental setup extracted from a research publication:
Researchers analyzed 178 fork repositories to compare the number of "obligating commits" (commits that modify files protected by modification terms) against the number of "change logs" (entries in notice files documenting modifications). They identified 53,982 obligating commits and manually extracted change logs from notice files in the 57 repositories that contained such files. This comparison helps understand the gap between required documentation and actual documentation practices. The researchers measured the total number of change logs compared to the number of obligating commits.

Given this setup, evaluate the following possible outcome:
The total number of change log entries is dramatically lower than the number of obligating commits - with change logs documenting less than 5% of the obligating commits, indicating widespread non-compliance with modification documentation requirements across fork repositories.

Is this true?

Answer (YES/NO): NO